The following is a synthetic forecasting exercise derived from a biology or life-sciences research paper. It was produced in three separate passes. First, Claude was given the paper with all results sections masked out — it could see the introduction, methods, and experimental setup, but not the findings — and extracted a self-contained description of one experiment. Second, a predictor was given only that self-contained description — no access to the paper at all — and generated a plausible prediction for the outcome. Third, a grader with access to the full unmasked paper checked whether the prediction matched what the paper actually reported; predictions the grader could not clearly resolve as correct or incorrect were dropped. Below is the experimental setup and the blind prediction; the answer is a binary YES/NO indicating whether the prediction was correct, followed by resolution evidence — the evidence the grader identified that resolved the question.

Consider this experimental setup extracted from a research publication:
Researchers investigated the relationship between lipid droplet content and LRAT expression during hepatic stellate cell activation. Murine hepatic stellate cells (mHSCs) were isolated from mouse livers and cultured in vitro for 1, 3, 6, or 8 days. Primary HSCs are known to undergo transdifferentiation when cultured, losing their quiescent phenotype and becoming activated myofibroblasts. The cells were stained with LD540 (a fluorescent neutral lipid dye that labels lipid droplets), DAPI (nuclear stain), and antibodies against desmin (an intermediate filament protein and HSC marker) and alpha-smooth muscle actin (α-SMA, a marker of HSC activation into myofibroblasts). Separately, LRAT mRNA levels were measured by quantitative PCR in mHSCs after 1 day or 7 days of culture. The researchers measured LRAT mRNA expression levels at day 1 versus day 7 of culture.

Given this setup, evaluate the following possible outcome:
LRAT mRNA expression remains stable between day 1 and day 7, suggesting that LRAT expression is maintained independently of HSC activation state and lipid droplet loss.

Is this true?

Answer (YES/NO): NO